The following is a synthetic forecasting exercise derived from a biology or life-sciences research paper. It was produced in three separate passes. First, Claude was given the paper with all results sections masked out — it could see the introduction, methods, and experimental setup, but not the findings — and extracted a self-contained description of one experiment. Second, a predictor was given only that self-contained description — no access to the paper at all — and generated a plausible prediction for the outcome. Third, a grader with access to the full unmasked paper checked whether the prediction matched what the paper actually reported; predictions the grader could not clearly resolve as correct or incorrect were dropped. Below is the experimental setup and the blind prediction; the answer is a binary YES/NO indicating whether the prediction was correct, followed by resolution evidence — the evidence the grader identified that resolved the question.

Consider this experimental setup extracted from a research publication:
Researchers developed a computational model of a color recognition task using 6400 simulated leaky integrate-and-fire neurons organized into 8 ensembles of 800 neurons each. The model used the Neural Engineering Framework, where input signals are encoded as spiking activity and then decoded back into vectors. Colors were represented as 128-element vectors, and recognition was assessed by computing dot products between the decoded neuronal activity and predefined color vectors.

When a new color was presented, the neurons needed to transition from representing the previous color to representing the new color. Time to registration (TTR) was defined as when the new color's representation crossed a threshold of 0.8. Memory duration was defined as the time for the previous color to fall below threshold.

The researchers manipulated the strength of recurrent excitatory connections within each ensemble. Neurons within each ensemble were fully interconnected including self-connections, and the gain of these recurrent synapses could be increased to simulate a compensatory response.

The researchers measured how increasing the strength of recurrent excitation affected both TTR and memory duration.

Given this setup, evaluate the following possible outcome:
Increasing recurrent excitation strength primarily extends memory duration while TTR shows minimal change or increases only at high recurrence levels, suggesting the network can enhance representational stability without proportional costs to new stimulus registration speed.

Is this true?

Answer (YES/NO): NO